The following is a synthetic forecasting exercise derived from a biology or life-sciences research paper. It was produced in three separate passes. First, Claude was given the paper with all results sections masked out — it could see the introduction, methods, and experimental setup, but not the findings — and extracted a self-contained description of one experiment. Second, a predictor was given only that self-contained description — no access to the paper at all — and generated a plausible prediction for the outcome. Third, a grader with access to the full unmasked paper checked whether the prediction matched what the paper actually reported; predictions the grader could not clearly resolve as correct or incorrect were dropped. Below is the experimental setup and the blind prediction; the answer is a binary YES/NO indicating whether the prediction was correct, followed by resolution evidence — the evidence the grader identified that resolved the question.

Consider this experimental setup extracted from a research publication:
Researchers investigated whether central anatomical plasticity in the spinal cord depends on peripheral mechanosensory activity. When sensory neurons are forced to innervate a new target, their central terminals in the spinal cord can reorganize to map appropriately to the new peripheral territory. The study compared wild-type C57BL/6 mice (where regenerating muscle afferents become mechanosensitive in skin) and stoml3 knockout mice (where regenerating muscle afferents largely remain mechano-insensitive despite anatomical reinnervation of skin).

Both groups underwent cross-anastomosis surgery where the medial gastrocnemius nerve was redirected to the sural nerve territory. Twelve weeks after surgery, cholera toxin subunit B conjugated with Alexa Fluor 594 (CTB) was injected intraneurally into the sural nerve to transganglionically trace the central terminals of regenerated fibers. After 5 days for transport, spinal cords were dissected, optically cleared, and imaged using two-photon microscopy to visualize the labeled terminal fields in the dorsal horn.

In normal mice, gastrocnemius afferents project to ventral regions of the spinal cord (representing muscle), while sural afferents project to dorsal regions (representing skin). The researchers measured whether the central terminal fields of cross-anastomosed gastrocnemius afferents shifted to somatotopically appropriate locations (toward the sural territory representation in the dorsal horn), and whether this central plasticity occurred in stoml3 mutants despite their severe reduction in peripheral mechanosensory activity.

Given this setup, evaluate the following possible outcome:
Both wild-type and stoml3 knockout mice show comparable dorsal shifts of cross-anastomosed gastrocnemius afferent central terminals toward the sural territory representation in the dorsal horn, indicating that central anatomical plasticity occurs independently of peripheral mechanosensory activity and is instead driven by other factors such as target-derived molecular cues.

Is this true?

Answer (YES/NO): YES